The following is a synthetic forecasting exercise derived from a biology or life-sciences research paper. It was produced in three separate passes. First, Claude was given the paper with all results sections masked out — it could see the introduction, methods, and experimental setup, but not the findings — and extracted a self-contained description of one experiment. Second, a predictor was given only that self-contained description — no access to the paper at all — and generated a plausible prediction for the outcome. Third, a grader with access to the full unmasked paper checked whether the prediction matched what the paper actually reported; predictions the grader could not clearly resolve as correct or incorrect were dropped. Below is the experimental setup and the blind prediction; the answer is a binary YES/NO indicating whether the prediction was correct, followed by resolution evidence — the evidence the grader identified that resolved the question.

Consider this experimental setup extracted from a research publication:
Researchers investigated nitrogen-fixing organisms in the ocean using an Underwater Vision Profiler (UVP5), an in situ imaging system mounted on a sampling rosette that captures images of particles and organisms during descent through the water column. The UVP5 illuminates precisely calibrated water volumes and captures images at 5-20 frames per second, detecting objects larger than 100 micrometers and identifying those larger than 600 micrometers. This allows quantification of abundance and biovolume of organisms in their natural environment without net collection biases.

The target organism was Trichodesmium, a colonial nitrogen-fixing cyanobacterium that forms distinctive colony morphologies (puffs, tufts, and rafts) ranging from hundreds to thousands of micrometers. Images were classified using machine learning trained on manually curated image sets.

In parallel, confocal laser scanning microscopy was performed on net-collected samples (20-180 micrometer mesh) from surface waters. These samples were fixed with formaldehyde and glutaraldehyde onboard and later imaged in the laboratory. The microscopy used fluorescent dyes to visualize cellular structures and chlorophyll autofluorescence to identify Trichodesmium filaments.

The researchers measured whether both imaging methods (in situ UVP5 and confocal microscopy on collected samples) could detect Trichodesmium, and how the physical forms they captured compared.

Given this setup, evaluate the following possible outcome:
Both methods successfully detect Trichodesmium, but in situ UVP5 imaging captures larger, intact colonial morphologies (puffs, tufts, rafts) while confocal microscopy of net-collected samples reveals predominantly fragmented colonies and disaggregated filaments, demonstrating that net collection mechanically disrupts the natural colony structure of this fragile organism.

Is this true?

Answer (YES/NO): NO